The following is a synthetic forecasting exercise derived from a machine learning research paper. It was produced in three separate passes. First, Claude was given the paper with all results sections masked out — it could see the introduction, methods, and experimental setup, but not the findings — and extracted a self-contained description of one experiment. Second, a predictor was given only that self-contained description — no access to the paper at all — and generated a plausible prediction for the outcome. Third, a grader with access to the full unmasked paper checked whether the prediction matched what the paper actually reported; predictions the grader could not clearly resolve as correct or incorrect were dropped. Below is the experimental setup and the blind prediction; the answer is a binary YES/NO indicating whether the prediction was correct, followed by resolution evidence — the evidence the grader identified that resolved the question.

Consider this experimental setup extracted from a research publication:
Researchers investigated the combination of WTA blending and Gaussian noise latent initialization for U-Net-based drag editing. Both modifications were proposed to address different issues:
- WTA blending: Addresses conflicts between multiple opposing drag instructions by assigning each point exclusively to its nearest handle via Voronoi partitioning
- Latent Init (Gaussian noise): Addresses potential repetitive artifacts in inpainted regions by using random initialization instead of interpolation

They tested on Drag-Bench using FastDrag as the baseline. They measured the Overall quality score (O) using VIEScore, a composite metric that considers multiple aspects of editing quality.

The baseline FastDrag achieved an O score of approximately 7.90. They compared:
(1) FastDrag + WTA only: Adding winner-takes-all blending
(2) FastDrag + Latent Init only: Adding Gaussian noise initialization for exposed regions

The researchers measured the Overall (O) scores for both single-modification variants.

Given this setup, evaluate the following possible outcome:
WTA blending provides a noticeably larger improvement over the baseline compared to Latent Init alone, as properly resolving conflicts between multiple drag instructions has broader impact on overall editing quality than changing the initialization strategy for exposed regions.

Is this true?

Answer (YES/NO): NO